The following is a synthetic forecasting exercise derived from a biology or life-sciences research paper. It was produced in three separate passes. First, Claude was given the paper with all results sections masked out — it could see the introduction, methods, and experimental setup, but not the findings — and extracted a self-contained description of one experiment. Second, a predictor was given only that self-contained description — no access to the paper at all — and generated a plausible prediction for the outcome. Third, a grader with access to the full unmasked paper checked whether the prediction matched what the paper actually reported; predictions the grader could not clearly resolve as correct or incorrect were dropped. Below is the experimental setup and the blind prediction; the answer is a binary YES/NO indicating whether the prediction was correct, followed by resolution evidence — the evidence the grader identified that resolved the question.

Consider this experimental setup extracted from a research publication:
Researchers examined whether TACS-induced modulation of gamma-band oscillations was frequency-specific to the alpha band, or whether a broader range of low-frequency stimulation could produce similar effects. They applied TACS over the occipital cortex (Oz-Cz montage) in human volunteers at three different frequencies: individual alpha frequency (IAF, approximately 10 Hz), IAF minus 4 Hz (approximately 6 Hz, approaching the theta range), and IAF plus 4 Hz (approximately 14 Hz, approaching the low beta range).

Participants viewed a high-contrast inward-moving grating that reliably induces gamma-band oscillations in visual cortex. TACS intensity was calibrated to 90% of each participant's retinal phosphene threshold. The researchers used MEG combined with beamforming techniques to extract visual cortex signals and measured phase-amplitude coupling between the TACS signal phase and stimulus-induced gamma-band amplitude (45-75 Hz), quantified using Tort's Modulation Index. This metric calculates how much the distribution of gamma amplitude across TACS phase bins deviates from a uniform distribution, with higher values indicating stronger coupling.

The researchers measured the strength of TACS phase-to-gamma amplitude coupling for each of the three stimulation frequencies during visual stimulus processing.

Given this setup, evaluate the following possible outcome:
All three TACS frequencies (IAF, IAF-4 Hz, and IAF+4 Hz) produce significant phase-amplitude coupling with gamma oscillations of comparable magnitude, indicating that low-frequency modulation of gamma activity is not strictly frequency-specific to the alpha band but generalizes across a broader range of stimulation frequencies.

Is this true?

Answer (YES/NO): YES